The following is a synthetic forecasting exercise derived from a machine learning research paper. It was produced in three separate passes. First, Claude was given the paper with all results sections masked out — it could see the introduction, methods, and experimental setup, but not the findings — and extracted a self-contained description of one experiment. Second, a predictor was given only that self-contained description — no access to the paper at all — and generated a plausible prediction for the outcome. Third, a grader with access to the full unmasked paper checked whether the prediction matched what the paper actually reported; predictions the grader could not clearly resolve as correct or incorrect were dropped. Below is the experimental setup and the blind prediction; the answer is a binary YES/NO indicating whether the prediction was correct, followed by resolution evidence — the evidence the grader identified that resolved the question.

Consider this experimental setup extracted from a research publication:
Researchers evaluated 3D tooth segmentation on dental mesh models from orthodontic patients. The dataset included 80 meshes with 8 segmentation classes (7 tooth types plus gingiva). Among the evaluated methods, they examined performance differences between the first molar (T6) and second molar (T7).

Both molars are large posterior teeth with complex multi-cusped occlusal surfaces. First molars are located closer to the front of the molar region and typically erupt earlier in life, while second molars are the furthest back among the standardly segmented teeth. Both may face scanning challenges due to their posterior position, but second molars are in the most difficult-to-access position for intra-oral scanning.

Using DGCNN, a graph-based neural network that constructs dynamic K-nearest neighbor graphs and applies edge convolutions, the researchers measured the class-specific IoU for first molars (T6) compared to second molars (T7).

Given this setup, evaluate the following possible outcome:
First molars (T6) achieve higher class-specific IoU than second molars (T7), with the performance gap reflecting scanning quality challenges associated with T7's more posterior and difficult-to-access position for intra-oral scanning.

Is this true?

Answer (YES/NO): NO